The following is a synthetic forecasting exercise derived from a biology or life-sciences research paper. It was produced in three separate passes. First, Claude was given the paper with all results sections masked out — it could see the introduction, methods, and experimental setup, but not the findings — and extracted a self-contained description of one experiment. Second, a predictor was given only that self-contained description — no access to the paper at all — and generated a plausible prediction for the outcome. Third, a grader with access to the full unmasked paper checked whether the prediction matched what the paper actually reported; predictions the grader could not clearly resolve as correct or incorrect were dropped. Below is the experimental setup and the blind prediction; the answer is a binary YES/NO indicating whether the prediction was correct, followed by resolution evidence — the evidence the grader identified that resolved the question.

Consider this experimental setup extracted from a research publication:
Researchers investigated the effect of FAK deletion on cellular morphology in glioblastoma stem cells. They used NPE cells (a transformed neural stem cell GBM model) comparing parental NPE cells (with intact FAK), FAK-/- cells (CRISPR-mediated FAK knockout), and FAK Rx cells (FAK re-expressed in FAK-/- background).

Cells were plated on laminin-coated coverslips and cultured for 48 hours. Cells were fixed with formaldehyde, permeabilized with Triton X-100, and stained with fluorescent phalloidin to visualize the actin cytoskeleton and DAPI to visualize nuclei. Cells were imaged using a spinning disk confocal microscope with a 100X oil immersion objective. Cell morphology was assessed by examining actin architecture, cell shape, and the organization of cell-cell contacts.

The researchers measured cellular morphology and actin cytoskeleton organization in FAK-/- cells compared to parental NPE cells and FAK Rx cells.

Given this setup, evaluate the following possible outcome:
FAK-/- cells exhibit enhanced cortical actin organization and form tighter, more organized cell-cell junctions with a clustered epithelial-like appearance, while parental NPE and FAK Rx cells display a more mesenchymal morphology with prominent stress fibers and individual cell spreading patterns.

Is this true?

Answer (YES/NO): YES